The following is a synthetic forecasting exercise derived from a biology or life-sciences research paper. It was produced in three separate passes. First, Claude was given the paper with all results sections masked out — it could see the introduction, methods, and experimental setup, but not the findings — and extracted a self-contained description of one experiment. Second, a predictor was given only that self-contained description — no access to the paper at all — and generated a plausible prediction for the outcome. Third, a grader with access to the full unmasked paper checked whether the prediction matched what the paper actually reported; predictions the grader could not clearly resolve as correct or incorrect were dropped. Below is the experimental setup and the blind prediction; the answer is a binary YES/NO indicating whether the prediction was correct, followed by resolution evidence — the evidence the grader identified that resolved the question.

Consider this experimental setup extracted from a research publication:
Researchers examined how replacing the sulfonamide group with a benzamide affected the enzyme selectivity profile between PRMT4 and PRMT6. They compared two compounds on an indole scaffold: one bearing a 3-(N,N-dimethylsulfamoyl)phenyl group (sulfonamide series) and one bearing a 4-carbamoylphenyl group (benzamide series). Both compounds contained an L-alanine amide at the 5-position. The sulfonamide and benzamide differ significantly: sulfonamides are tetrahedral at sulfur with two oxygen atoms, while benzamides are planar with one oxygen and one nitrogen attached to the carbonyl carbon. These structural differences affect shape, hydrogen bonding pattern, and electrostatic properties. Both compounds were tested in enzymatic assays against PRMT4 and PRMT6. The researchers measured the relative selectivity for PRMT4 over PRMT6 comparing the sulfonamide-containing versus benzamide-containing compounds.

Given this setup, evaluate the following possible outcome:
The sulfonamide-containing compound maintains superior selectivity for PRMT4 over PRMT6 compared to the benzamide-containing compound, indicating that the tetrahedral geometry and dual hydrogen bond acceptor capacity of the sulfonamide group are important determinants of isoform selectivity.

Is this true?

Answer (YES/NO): YES